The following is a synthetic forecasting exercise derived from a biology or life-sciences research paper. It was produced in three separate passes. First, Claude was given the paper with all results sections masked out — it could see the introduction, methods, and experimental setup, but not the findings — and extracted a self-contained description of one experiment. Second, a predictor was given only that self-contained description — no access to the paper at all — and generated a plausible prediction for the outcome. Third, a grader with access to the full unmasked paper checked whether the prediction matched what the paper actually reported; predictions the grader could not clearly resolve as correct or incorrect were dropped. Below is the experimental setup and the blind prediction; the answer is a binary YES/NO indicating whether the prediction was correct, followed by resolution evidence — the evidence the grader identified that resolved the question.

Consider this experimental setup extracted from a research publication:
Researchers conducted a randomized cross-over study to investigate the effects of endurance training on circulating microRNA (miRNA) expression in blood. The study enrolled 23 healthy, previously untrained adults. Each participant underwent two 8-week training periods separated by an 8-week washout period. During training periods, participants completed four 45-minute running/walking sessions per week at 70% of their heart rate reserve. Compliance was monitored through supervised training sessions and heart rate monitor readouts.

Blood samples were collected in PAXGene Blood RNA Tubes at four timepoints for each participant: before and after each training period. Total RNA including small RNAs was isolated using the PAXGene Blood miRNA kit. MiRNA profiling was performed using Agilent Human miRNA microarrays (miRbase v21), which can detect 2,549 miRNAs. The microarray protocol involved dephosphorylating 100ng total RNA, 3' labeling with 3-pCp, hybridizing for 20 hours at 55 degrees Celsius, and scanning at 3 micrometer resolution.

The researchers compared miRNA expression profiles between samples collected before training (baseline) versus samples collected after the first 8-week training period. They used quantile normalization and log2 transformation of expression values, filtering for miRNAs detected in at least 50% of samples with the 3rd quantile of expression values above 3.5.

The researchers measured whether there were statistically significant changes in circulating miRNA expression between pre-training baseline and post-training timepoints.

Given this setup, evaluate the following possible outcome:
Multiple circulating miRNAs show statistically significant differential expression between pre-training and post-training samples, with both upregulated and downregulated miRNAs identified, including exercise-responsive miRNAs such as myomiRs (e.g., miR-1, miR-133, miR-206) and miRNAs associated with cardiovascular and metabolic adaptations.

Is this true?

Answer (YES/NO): NO